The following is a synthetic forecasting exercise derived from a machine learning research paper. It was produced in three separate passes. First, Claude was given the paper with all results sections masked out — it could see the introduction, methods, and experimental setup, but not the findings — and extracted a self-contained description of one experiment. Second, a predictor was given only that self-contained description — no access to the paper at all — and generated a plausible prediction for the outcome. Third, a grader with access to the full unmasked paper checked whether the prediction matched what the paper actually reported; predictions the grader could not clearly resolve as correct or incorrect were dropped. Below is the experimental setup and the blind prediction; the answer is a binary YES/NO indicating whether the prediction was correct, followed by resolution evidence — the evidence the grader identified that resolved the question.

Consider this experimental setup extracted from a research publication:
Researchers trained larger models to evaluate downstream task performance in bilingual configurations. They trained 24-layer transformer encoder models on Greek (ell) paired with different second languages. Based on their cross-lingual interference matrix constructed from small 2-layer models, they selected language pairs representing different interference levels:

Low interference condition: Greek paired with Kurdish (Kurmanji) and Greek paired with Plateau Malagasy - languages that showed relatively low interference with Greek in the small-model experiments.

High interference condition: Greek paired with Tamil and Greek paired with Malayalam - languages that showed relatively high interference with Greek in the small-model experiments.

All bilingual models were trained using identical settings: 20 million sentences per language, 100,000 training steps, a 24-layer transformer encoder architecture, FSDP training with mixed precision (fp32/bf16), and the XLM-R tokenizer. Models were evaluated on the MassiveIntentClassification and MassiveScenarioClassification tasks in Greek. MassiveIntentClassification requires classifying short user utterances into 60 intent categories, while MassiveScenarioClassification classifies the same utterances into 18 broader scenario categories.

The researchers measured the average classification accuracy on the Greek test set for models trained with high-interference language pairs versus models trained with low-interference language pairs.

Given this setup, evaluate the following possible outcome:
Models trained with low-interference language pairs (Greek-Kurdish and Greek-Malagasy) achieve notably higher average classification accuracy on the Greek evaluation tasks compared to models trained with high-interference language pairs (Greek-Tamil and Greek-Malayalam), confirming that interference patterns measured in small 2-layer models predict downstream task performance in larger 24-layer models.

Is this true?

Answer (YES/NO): YES